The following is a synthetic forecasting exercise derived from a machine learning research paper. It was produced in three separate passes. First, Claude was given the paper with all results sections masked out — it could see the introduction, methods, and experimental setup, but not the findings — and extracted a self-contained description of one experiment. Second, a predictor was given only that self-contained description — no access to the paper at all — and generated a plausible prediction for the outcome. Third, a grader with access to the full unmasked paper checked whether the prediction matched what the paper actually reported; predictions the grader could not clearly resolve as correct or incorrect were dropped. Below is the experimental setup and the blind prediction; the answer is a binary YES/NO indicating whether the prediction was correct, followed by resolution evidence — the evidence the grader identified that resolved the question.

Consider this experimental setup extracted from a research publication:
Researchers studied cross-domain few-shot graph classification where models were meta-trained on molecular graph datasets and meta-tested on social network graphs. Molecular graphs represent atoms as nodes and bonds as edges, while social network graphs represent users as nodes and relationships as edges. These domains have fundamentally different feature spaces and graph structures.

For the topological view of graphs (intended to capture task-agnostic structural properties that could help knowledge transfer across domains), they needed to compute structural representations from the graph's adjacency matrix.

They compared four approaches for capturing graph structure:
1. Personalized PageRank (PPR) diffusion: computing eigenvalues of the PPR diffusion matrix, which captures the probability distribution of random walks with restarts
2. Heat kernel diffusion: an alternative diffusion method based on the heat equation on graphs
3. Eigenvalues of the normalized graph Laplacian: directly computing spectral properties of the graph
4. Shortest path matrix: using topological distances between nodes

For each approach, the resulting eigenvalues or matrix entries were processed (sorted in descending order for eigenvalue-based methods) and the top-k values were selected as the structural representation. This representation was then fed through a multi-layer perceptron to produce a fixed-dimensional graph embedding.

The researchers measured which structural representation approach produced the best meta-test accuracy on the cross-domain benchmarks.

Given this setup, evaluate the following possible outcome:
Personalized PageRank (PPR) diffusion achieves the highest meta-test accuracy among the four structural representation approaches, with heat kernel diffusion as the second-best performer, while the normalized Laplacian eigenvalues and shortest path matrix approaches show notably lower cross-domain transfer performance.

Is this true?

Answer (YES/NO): NO